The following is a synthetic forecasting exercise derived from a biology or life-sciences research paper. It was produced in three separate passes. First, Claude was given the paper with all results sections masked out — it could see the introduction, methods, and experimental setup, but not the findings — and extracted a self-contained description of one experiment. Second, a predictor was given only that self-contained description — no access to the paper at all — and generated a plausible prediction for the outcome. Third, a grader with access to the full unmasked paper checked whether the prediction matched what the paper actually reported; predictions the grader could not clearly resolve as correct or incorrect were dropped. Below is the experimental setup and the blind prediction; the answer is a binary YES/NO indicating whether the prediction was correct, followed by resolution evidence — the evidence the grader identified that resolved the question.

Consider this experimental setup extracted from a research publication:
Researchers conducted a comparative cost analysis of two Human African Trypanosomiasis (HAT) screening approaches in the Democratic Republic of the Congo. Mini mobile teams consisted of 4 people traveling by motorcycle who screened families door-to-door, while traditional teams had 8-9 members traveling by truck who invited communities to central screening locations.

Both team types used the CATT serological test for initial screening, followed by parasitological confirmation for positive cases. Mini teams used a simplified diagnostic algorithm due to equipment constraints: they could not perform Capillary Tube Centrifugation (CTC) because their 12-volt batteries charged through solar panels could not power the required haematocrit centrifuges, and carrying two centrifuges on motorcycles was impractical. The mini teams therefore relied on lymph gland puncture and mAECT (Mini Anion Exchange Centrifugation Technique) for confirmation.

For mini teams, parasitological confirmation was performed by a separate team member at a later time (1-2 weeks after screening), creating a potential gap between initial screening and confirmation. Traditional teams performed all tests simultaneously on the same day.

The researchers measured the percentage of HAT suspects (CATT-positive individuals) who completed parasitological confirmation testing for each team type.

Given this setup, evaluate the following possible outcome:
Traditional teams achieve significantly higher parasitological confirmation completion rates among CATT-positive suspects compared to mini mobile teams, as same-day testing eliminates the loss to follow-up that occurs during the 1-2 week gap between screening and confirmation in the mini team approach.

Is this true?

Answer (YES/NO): NO